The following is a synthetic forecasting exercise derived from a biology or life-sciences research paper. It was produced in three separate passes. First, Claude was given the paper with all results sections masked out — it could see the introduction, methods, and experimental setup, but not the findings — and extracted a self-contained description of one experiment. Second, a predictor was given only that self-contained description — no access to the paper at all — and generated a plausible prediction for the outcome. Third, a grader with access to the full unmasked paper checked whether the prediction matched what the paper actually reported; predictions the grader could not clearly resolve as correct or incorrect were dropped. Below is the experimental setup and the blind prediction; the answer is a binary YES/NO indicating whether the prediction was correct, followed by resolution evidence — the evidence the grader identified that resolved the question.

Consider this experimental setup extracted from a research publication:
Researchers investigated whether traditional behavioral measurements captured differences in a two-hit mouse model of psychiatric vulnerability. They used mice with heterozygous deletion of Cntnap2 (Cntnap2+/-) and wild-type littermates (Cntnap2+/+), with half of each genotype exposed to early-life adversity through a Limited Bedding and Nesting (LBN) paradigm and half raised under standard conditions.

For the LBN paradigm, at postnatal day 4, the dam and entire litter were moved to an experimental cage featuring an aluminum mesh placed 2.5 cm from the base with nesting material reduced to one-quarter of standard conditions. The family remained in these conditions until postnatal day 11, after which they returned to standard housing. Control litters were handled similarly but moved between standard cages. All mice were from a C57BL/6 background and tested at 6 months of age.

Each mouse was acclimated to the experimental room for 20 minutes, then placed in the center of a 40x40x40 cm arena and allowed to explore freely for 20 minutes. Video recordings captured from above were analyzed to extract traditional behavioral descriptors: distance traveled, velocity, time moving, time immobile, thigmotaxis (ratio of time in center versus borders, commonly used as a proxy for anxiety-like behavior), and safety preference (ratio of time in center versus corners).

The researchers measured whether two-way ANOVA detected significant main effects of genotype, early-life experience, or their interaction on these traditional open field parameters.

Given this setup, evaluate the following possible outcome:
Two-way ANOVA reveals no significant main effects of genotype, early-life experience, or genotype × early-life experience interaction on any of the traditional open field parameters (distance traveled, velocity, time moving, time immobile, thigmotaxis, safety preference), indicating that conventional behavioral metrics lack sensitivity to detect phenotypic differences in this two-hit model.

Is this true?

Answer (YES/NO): YES